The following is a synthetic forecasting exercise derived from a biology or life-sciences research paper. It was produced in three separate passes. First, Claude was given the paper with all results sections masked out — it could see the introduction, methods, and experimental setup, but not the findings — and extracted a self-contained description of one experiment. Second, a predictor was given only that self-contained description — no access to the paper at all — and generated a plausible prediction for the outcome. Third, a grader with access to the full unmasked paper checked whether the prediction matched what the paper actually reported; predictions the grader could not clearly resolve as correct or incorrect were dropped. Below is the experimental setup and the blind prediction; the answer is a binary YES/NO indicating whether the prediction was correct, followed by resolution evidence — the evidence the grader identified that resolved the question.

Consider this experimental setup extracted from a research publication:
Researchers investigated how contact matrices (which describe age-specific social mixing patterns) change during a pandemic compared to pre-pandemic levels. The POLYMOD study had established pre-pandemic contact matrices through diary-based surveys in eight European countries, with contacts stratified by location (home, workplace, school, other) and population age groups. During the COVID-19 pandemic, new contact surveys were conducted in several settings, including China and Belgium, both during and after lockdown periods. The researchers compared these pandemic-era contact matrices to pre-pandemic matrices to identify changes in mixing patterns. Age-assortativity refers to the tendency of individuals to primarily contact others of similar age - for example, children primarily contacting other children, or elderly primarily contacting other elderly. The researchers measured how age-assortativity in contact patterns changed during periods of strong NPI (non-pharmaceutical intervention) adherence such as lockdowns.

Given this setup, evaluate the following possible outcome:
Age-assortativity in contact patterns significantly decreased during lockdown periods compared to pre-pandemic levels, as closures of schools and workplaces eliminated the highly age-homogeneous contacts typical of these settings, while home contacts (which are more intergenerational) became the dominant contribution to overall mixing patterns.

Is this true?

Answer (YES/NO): YES